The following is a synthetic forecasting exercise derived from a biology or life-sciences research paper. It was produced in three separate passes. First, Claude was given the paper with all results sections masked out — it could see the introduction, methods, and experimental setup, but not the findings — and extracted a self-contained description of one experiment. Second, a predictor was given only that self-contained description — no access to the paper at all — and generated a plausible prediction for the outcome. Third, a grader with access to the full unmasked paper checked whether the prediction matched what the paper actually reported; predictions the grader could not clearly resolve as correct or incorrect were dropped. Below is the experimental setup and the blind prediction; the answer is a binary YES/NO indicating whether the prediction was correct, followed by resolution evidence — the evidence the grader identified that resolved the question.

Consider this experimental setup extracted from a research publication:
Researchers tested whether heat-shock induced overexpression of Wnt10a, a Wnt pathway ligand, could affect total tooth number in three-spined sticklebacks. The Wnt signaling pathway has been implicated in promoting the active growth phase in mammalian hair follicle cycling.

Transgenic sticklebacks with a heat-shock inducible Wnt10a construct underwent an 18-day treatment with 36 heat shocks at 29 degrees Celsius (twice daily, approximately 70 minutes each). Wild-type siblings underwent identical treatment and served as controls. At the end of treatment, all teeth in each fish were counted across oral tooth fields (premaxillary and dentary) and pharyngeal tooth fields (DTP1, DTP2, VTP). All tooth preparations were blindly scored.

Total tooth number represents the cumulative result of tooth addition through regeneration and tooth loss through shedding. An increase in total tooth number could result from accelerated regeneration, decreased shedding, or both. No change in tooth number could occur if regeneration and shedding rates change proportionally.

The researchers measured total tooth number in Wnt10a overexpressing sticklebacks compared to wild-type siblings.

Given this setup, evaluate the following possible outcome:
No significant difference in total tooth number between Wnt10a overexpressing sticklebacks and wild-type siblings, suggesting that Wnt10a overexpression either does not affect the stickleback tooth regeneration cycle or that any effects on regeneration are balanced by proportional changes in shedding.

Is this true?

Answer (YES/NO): YES